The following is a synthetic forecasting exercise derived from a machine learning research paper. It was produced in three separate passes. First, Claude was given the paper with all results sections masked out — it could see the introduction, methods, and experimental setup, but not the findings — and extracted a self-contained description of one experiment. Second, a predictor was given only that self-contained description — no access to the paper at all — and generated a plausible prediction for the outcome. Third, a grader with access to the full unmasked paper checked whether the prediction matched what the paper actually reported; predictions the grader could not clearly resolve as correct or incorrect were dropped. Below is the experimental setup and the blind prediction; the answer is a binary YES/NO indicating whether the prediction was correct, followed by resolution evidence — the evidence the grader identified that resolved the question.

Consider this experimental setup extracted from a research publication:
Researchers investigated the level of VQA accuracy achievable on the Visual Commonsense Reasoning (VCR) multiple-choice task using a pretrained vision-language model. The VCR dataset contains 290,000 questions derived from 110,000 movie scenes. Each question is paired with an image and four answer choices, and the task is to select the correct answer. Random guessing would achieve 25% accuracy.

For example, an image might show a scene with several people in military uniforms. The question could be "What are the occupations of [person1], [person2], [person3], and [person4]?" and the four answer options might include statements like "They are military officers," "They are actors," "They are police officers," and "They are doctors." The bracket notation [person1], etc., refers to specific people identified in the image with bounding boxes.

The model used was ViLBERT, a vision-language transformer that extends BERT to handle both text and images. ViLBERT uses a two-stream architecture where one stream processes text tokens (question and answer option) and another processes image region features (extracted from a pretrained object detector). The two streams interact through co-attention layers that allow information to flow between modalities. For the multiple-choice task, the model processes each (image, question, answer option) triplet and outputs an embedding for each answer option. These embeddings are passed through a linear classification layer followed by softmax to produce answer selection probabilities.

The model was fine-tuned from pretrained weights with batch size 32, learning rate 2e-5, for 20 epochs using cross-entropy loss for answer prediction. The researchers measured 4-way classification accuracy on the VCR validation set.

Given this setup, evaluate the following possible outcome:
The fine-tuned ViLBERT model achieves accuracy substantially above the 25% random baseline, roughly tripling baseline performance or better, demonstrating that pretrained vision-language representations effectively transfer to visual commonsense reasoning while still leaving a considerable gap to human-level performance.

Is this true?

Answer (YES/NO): YES